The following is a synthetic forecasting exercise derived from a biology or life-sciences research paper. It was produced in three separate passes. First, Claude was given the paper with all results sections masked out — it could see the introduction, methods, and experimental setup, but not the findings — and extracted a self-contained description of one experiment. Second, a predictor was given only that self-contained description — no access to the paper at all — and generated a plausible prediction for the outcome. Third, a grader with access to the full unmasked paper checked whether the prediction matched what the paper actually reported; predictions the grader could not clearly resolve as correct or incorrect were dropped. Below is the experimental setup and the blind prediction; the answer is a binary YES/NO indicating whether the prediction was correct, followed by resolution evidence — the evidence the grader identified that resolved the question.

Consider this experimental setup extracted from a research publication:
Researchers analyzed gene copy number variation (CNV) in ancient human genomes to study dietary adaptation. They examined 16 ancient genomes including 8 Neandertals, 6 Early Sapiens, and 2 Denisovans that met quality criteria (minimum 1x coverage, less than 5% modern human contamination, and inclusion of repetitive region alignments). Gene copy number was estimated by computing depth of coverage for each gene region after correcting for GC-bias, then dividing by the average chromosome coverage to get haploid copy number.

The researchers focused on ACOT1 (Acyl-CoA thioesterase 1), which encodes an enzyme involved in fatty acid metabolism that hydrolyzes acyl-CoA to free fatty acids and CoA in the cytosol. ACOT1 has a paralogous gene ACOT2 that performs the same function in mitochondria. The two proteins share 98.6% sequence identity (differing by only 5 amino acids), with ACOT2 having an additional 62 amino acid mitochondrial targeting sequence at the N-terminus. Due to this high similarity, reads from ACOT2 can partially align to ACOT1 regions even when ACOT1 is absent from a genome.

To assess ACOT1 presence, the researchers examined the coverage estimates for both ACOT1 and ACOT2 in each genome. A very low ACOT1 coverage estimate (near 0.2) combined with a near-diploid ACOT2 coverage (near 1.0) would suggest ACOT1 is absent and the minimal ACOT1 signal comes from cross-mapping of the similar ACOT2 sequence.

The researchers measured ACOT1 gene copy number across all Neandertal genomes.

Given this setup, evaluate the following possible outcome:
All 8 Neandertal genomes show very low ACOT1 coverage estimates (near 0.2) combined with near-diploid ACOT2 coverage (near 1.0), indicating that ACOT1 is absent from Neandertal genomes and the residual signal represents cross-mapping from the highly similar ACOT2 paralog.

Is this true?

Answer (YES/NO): YES